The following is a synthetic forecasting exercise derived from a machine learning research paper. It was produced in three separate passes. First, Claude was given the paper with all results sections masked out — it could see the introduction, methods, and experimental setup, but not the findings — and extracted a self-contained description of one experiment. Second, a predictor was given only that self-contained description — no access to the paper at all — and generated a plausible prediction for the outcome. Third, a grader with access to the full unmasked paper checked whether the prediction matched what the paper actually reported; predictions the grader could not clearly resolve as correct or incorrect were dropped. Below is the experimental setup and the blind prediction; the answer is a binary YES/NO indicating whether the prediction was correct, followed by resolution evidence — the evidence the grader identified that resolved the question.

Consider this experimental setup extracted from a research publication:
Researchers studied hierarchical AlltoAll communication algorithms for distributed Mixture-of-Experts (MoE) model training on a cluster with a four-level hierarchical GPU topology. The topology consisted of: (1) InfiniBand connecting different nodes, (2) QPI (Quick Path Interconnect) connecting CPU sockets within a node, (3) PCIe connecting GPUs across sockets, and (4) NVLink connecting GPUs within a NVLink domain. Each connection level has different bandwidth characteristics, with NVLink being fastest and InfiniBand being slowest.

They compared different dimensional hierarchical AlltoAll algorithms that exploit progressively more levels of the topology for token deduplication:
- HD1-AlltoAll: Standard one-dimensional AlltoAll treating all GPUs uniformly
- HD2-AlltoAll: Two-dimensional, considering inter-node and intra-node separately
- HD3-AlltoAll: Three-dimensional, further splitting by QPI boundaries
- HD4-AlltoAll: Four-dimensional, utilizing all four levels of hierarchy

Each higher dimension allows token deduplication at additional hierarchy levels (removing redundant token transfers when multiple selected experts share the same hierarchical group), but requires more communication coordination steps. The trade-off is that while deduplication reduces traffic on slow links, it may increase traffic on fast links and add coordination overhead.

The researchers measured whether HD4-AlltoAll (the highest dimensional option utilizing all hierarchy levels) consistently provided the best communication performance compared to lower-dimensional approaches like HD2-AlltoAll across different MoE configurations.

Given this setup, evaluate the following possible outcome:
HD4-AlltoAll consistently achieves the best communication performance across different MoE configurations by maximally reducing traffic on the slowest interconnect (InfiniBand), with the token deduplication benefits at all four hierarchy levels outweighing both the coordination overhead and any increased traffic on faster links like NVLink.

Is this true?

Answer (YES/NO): NO